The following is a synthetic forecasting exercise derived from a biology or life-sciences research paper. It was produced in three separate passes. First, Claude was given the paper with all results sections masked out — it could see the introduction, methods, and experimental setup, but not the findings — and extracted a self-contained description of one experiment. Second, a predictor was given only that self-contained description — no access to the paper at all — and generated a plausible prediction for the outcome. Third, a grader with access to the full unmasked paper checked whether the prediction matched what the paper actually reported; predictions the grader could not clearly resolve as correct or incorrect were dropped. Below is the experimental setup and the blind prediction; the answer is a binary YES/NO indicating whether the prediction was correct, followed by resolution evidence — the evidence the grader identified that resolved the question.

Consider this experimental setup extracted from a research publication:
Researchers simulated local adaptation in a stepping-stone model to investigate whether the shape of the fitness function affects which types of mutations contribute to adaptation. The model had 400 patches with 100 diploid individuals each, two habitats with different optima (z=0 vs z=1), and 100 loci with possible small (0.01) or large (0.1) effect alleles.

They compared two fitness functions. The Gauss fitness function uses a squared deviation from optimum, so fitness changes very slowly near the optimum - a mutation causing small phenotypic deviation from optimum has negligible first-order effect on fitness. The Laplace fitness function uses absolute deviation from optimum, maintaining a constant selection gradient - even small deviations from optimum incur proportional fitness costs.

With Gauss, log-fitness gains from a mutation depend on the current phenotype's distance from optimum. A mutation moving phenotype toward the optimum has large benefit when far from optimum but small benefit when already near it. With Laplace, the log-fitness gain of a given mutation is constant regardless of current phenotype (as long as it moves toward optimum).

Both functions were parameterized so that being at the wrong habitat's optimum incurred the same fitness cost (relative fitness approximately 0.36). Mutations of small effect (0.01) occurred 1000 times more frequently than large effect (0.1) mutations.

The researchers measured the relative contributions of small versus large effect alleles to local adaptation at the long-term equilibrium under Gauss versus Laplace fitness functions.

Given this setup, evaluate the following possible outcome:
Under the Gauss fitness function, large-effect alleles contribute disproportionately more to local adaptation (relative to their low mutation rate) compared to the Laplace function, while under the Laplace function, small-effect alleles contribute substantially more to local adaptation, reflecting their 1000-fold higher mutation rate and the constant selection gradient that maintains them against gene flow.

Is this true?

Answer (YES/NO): NO